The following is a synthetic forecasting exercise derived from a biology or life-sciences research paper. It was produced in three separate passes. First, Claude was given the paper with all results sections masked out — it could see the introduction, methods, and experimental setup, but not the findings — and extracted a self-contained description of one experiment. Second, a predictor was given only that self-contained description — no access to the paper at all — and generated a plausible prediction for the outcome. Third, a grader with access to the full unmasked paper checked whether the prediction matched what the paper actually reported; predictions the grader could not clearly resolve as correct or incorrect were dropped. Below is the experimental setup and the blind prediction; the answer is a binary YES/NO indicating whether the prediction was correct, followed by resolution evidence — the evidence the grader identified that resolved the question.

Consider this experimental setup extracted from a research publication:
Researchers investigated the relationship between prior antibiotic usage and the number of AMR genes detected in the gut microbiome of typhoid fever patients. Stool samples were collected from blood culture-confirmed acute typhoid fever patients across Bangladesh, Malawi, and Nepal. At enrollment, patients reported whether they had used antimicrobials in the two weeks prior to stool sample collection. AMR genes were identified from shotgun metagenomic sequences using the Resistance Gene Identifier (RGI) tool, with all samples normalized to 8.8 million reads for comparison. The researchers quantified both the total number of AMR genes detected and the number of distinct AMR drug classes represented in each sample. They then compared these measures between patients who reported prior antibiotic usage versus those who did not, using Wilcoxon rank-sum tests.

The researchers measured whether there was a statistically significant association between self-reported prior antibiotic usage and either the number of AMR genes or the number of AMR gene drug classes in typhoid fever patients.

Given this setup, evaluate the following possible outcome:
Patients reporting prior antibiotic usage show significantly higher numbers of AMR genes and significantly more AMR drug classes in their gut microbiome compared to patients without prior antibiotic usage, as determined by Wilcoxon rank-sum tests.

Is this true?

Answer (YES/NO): NO